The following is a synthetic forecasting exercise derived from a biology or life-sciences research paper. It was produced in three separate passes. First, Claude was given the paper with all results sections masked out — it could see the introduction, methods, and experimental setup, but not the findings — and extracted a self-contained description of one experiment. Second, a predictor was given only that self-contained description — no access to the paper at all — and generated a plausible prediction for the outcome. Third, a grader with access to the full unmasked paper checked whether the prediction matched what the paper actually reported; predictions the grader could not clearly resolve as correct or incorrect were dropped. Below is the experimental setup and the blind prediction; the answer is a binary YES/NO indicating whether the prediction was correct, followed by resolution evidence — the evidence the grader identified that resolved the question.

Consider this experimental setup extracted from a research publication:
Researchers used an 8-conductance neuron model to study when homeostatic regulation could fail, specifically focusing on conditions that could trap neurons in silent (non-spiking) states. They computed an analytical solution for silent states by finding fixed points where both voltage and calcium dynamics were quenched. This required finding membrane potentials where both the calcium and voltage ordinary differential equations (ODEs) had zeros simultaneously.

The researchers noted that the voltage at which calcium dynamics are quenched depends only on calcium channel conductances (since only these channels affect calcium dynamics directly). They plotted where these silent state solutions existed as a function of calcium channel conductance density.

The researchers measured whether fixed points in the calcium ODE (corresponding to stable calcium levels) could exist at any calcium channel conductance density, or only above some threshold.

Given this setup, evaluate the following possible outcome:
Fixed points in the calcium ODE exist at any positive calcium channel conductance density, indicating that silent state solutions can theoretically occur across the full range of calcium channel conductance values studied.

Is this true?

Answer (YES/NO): NO